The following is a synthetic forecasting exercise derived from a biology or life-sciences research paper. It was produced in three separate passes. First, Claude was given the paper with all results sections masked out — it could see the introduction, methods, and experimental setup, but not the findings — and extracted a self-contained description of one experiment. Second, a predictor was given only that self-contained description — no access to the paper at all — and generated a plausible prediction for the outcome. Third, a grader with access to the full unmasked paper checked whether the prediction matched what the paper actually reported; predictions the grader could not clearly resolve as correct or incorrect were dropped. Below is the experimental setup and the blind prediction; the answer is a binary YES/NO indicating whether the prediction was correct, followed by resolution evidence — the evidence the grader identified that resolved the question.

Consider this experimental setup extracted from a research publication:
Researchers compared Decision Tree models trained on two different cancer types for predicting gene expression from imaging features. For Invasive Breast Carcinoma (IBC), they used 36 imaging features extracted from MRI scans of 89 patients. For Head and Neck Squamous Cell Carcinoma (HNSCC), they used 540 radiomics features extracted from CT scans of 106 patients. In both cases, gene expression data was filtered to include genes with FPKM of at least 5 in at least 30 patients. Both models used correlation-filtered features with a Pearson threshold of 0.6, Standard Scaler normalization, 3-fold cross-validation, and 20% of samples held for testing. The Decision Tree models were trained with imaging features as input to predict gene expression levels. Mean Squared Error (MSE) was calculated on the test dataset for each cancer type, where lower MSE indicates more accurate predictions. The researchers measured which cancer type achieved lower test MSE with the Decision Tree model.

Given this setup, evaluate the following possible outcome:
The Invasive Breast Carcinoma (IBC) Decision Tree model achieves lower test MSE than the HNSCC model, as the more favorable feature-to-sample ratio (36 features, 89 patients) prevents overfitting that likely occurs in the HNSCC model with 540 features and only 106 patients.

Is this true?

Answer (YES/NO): NO